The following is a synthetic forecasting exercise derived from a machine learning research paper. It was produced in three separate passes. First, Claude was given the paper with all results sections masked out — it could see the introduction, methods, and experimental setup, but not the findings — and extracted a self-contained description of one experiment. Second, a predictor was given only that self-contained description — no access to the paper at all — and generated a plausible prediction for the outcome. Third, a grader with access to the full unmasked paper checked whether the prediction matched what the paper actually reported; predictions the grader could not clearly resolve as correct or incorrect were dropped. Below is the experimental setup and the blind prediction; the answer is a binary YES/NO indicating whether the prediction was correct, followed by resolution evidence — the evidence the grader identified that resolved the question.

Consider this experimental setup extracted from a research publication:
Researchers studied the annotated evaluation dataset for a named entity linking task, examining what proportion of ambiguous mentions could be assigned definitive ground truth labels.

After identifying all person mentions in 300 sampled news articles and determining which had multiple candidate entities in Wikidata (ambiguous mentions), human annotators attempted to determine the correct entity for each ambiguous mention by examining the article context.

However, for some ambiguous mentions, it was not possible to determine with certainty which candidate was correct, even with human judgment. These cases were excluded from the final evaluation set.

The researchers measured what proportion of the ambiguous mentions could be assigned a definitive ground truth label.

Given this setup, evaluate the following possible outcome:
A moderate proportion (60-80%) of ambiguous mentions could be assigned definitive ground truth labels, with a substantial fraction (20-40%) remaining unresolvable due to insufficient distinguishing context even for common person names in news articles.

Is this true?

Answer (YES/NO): NO